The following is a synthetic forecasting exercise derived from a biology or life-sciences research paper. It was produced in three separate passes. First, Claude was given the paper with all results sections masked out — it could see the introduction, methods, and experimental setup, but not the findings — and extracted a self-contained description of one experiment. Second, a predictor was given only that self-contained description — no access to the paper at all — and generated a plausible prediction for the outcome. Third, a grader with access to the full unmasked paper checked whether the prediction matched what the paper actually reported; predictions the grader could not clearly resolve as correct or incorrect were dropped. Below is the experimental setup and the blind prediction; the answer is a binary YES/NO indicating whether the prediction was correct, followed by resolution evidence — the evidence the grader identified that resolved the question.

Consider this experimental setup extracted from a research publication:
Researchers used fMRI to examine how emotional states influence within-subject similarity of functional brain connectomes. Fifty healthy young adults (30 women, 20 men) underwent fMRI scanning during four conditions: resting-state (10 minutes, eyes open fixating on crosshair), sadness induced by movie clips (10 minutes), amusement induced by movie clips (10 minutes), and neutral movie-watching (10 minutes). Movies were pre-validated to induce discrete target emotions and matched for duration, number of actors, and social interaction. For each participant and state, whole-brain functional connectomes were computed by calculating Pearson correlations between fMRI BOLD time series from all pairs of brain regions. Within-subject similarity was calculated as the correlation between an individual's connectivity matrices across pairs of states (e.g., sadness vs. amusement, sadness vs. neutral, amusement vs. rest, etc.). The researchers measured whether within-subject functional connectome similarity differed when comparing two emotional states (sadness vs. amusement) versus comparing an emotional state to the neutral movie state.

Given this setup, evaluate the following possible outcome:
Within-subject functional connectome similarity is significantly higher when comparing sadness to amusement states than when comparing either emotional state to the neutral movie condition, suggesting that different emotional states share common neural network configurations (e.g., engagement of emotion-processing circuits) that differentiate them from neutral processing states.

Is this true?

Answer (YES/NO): YES